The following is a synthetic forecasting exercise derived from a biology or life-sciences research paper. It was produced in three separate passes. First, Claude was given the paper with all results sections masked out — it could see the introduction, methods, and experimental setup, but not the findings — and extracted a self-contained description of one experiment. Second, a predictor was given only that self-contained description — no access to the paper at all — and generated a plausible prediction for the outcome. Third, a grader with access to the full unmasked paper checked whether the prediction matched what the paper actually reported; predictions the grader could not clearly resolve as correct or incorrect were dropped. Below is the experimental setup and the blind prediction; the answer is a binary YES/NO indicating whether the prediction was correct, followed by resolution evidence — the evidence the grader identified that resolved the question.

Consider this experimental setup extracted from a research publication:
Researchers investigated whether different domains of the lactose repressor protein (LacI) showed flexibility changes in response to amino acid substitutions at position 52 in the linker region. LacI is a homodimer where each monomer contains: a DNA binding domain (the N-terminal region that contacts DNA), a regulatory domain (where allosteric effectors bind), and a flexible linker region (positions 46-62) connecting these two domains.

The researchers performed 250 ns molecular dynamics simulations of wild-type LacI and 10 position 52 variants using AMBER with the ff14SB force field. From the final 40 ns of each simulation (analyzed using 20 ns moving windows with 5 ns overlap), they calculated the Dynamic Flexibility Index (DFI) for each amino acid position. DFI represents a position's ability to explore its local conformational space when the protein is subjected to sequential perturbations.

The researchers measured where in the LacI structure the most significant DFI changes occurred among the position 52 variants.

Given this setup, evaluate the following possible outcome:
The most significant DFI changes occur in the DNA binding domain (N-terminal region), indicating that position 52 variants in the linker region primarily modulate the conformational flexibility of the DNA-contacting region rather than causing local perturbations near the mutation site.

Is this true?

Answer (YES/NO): NO